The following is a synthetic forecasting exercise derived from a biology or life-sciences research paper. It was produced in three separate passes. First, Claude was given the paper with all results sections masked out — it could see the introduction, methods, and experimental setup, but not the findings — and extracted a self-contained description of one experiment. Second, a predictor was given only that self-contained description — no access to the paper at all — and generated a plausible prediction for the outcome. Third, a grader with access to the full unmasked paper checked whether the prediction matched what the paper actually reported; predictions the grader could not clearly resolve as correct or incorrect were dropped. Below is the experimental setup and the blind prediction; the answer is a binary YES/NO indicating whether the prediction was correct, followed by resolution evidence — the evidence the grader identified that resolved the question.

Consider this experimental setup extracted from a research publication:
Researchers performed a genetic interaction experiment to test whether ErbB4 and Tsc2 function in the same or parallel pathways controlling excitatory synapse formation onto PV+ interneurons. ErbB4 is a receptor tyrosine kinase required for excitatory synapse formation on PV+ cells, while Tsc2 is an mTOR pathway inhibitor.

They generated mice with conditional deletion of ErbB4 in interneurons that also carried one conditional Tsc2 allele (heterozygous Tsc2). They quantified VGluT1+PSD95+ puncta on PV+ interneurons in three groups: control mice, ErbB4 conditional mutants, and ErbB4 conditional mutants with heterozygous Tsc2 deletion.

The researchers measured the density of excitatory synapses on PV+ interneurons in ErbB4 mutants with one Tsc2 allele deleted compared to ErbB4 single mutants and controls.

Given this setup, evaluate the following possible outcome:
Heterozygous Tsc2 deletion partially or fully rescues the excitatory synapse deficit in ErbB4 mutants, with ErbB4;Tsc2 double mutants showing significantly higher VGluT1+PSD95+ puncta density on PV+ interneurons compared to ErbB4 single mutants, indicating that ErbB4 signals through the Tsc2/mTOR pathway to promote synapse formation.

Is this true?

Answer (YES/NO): YES